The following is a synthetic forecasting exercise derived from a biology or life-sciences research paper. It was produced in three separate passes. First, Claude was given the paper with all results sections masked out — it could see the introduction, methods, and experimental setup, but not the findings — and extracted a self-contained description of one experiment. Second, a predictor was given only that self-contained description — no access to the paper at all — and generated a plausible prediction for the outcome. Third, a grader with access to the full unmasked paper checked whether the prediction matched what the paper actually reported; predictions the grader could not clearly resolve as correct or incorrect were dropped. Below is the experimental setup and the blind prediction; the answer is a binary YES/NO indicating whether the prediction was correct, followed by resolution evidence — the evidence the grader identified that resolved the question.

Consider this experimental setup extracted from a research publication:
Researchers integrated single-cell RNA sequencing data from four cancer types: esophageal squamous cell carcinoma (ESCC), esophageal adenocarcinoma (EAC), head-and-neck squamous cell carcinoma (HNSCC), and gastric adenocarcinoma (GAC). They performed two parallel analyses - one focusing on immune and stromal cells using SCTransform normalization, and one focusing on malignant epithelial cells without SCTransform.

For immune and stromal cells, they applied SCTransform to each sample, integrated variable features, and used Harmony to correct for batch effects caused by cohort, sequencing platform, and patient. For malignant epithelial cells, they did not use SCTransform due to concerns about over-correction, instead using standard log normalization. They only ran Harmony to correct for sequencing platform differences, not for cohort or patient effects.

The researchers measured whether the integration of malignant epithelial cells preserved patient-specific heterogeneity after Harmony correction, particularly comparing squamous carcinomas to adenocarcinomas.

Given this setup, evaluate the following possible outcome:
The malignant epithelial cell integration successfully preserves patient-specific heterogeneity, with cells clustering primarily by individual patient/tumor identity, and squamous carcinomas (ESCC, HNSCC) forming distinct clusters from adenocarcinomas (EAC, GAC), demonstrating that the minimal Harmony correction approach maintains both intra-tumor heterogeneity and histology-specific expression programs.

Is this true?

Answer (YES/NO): NO